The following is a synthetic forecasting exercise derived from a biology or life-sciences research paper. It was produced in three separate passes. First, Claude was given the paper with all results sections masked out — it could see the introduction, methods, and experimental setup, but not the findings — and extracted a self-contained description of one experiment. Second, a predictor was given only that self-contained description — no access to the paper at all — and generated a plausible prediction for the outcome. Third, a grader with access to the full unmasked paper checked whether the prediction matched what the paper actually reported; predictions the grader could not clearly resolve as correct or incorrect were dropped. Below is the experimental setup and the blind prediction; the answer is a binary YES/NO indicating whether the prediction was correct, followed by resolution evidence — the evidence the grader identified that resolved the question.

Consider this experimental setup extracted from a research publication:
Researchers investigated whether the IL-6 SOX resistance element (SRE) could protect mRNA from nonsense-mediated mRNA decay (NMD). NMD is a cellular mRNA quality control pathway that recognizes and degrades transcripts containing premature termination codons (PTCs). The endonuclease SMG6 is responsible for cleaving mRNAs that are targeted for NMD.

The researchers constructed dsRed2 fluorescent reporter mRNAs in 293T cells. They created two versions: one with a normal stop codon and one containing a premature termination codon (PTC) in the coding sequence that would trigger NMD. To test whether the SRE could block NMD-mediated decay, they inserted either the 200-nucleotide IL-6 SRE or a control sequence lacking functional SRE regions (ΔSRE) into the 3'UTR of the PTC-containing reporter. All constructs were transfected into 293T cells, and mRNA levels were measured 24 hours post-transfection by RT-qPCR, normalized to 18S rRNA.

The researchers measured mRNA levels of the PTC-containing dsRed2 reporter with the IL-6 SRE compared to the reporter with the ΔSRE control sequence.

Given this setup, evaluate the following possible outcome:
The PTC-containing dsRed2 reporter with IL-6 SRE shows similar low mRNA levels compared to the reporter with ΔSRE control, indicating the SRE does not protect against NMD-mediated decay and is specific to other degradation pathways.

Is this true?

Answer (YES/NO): YES